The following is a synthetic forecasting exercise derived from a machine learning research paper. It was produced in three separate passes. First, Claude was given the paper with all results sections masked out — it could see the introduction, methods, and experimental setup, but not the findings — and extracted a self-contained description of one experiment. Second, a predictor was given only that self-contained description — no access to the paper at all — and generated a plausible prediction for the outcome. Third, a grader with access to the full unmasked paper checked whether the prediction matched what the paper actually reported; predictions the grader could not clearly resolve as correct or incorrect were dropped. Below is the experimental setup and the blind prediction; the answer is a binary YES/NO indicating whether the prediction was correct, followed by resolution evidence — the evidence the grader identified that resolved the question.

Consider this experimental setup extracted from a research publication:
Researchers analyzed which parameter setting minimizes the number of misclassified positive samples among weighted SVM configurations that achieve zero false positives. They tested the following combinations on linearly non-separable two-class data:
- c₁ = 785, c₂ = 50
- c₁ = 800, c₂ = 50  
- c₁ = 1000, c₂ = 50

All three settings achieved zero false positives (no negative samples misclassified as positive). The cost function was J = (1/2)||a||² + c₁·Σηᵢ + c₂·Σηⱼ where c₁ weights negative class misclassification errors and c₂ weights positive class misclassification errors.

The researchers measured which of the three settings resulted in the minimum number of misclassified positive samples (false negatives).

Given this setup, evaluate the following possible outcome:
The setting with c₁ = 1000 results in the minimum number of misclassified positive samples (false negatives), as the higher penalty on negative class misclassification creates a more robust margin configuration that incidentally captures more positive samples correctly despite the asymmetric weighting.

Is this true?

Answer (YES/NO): NO